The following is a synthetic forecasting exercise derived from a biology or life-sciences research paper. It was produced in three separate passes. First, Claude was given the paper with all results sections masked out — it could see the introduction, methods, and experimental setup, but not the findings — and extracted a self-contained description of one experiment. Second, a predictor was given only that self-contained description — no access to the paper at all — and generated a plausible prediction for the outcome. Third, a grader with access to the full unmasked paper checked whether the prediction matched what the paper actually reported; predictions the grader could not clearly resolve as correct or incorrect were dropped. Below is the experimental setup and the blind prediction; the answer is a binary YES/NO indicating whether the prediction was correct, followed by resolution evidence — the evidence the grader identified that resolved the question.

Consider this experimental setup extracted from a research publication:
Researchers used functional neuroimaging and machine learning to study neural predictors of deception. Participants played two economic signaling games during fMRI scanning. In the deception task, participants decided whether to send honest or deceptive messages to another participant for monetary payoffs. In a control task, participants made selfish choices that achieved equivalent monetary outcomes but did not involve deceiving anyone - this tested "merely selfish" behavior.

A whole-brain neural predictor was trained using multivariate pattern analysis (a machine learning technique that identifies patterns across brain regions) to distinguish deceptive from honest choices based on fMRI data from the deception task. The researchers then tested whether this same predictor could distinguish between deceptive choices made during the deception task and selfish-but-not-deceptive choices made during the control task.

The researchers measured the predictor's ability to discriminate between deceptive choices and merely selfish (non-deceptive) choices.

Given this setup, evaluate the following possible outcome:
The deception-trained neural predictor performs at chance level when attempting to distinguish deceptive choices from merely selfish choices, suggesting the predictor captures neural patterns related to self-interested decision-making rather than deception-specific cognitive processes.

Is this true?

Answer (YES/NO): YES